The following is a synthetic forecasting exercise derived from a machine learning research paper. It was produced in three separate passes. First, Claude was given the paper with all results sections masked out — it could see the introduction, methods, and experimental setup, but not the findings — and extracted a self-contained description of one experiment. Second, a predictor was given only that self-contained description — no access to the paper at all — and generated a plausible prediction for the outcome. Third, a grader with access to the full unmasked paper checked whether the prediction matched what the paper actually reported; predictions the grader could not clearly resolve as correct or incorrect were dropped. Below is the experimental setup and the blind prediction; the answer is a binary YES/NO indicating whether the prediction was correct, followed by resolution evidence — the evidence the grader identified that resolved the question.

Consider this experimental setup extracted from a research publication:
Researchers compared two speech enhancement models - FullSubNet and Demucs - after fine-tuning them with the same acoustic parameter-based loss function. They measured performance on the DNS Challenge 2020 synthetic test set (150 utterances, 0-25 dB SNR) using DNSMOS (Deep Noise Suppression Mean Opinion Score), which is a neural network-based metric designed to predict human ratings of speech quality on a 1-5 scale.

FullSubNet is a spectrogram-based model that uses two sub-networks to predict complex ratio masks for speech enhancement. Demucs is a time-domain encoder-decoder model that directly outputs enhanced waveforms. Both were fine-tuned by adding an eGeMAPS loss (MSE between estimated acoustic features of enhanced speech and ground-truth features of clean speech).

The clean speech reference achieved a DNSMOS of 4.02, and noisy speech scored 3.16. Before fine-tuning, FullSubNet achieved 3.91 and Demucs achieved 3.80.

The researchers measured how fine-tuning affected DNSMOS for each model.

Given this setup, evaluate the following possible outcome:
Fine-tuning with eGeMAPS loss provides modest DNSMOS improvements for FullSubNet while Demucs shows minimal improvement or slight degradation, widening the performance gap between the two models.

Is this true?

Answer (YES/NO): YES